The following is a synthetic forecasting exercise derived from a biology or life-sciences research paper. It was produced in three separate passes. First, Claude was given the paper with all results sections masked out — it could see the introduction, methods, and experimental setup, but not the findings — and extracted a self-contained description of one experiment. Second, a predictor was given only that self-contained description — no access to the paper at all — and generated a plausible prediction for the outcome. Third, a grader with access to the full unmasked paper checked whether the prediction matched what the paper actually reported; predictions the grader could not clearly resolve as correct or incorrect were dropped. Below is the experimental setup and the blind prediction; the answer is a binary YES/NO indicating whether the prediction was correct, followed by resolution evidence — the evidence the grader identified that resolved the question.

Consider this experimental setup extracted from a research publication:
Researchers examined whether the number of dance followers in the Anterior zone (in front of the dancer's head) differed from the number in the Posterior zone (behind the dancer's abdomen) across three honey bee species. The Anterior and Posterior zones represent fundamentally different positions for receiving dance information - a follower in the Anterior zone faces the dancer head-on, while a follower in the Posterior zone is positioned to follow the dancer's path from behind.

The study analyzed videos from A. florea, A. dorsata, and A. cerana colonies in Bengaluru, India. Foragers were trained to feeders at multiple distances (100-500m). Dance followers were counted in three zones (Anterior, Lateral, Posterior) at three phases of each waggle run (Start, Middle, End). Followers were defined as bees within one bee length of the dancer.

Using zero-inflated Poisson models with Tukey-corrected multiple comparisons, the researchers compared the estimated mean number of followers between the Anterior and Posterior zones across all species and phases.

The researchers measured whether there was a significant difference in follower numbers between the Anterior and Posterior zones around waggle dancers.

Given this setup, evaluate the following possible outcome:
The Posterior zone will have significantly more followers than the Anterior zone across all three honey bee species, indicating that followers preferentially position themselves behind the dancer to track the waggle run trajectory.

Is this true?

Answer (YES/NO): NO